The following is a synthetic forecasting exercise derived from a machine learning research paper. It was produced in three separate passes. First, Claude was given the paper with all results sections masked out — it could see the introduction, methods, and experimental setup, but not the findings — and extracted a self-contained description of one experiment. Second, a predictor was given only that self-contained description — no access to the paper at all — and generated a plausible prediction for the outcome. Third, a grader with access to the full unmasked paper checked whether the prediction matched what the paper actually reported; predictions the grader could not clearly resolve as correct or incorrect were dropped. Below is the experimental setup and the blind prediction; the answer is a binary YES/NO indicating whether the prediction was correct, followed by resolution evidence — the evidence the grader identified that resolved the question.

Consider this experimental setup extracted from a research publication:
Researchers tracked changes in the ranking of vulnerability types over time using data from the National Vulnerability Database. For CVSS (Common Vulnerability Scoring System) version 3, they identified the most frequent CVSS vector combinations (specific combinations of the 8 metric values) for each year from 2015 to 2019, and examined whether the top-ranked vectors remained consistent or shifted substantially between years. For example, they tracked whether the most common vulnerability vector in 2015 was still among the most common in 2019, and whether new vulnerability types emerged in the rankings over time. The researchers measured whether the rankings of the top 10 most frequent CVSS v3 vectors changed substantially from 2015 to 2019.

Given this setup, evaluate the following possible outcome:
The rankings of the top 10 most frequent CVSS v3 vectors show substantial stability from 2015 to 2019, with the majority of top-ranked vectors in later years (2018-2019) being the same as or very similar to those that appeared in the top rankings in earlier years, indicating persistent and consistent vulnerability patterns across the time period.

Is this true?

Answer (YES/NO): YES